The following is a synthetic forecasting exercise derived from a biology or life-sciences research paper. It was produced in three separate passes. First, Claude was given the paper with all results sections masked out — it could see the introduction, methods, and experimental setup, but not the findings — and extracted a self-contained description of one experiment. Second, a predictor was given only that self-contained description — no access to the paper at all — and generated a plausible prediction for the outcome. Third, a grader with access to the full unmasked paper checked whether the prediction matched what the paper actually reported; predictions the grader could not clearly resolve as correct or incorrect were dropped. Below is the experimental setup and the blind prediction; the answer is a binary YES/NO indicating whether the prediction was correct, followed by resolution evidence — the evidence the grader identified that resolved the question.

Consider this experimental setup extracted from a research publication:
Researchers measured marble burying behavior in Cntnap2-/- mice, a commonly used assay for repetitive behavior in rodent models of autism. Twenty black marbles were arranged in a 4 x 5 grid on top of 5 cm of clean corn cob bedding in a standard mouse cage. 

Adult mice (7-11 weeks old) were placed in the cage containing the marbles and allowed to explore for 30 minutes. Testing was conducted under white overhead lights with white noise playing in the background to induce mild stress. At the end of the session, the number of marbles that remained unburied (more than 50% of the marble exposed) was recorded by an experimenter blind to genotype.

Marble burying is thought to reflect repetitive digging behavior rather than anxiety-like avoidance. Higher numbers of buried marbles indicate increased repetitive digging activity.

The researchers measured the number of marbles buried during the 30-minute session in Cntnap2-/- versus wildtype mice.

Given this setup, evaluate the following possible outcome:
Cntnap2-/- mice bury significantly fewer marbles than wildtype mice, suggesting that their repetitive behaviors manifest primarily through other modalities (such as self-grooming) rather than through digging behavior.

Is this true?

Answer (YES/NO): NO